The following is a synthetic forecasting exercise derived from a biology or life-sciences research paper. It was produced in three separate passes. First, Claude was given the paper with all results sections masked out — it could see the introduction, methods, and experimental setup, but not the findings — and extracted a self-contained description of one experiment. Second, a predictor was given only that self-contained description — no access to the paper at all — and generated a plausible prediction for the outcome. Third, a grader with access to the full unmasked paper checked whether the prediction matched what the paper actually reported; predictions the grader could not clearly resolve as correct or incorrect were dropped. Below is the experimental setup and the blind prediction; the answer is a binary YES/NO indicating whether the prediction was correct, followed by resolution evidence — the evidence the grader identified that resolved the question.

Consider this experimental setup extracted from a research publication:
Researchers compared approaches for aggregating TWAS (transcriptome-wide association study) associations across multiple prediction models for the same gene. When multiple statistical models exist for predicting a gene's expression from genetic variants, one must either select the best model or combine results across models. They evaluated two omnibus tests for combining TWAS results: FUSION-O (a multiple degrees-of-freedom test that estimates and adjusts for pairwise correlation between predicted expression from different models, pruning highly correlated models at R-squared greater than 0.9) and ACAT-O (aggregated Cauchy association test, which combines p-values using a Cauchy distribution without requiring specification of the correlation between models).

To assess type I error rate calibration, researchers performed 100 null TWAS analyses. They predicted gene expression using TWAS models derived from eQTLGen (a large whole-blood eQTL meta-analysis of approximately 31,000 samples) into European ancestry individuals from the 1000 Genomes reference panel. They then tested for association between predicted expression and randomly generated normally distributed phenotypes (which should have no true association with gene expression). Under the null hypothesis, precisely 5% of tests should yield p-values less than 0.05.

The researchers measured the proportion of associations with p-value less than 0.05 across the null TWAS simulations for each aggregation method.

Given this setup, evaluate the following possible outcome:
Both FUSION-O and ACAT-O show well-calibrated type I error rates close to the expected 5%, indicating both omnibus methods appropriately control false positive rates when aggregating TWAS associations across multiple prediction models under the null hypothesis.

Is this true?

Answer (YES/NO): NO